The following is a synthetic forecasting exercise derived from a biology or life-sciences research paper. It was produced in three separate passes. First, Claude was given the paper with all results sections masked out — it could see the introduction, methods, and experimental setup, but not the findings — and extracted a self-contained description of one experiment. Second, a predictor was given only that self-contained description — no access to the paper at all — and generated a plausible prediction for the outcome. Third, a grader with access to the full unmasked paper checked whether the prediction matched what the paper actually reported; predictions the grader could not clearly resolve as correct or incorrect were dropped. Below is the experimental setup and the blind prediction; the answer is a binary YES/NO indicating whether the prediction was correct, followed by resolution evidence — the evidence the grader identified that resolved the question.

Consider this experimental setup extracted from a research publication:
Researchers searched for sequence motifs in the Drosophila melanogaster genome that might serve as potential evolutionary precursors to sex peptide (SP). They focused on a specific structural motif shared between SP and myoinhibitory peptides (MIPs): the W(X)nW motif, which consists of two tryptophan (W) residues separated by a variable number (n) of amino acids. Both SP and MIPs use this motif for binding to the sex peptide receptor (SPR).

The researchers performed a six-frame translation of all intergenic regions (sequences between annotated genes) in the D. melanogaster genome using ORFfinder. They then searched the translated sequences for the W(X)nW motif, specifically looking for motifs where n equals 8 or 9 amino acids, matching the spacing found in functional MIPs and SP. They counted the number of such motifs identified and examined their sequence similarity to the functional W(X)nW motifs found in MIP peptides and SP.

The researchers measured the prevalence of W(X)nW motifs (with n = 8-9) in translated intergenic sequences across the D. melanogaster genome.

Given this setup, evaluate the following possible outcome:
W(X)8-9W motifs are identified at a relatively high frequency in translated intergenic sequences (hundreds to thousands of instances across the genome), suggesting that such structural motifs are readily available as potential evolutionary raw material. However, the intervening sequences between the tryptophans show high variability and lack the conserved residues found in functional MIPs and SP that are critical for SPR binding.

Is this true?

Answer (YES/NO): NO